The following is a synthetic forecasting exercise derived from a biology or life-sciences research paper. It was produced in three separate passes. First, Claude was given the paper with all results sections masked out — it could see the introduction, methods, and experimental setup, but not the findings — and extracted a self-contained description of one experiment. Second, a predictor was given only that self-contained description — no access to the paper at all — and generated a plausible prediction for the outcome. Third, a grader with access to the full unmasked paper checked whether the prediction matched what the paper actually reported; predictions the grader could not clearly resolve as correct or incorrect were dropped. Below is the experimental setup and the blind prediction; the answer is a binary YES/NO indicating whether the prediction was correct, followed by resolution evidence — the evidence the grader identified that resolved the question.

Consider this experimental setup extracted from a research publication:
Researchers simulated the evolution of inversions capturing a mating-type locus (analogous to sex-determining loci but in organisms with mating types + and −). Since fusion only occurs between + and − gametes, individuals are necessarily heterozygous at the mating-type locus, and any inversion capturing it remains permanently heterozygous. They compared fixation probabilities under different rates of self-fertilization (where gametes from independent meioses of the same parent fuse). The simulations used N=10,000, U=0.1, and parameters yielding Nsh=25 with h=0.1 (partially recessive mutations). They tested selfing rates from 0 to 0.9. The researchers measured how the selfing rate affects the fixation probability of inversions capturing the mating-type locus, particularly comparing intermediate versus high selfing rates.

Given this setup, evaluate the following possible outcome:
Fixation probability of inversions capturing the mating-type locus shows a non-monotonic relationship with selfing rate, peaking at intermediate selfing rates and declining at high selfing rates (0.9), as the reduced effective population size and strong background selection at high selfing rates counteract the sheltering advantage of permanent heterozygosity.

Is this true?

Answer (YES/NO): NO